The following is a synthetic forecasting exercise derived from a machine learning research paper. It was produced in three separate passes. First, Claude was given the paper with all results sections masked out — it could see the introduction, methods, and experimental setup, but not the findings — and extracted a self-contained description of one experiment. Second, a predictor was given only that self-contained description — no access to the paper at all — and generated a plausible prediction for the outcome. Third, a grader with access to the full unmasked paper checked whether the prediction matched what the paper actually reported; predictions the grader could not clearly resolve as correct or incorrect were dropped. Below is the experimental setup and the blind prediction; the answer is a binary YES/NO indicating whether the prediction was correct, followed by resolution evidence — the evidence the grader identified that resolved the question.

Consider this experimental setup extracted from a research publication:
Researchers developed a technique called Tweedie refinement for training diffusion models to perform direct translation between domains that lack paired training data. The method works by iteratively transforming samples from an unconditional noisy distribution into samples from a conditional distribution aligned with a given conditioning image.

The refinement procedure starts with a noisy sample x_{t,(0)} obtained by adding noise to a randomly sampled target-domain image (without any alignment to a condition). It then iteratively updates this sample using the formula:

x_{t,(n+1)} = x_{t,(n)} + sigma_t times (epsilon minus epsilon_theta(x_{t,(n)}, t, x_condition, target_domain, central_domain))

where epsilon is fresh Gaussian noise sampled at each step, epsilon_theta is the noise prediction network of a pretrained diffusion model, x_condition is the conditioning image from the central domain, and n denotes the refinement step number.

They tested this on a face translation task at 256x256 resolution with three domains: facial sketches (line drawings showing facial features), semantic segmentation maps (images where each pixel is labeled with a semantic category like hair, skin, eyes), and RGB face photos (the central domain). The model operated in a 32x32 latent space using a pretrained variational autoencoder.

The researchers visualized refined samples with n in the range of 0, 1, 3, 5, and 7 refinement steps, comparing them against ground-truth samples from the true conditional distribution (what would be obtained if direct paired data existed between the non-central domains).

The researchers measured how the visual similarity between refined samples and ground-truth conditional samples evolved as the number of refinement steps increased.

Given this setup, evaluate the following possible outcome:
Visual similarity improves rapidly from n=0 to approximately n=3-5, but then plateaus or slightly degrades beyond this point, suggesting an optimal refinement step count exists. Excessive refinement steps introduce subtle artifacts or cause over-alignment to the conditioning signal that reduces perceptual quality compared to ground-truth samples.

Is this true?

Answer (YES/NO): NO